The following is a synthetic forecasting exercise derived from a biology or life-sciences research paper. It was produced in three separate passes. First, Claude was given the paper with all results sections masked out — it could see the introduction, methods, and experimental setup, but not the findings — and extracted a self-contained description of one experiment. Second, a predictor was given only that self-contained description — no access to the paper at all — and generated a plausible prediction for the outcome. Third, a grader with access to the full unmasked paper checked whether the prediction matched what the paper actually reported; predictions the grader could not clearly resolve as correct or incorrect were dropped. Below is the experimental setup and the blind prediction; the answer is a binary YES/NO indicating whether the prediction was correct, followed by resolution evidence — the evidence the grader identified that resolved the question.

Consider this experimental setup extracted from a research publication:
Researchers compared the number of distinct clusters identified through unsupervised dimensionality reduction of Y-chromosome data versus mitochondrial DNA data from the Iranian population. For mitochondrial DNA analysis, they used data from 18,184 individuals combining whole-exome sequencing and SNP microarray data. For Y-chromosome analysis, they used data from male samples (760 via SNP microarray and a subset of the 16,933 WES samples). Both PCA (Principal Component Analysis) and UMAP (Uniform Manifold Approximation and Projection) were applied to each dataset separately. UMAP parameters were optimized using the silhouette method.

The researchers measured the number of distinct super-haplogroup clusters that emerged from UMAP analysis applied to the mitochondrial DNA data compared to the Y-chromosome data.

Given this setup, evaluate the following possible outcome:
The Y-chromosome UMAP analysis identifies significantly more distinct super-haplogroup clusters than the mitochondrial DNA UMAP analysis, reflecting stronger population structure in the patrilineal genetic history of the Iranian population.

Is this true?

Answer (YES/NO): NO